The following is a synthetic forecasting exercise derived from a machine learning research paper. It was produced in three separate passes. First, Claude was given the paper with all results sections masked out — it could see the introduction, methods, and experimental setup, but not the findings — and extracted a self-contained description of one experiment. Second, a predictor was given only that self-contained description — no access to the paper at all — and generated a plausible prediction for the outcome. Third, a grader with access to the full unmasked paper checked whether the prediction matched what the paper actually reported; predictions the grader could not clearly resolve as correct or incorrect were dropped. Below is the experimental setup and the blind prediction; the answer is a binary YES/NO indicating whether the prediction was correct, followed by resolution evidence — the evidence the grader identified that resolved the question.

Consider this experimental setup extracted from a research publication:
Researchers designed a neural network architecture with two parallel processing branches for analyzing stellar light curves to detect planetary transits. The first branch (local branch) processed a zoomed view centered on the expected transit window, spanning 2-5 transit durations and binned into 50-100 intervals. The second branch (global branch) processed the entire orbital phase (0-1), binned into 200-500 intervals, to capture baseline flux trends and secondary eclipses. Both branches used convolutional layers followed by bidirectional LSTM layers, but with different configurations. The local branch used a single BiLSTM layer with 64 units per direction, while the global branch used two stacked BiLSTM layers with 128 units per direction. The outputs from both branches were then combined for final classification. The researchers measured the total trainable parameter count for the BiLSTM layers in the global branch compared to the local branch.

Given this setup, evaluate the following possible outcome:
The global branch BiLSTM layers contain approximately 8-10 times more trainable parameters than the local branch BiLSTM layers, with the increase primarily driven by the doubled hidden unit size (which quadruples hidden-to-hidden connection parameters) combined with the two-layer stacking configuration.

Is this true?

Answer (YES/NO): NO